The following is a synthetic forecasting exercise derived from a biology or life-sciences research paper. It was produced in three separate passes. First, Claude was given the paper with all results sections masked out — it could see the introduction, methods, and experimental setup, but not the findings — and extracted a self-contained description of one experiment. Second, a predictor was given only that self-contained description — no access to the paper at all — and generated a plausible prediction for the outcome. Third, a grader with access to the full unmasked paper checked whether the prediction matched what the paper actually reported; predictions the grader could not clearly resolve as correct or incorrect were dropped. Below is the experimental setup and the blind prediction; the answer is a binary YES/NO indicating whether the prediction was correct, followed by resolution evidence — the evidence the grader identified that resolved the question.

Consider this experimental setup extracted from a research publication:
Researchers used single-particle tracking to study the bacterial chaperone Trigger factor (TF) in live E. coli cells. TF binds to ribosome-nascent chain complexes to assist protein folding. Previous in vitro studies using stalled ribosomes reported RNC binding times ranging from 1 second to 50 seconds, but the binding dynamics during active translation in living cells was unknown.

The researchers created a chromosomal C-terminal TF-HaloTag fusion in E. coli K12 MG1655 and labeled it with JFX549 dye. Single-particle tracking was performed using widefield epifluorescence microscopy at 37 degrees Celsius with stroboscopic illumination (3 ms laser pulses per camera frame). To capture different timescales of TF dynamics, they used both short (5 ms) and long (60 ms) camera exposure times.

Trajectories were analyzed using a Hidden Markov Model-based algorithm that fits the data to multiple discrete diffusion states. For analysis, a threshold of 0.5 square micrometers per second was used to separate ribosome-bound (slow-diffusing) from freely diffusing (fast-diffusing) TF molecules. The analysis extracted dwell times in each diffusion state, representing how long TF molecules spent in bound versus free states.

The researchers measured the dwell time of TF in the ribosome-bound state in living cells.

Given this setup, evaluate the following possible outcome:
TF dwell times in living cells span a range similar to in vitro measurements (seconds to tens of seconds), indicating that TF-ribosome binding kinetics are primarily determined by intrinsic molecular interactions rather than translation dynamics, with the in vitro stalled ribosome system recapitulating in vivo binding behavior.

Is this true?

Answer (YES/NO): NO